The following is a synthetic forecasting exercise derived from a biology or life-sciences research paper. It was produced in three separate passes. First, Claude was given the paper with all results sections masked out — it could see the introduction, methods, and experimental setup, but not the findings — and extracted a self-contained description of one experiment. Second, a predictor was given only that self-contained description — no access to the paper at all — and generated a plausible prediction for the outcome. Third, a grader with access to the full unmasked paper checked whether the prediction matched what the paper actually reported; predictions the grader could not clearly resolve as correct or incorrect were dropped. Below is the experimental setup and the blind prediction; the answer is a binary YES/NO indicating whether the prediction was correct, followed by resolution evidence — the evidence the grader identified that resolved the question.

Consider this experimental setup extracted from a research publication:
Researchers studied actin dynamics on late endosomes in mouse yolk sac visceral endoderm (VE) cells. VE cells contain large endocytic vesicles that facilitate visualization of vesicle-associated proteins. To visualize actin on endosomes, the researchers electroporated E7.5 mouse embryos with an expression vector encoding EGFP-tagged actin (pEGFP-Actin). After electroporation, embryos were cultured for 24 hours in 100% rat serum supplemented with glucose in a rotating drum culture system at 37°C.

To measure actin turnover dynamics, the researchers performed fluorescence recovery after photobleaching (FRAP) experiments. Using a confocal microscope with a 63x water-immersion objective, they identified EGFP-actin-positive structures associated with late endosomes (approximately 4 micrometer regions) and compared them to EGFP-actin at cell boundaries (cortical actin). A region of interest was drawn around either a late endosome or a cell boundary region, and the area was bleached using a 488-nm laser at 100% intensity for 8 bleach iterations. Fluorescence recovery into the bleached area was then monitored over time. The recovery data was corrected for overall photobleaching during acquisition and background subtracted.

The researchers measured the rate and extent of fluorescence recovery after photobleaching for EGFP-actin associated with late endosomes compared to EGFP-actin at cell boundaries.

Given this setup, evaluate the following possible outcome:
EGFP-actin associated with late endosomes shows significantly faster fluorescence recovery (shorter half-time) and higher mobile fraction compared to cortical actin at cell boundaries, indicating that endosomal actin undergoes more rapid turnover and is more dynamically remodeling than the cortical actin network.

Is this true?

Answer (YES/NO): YES